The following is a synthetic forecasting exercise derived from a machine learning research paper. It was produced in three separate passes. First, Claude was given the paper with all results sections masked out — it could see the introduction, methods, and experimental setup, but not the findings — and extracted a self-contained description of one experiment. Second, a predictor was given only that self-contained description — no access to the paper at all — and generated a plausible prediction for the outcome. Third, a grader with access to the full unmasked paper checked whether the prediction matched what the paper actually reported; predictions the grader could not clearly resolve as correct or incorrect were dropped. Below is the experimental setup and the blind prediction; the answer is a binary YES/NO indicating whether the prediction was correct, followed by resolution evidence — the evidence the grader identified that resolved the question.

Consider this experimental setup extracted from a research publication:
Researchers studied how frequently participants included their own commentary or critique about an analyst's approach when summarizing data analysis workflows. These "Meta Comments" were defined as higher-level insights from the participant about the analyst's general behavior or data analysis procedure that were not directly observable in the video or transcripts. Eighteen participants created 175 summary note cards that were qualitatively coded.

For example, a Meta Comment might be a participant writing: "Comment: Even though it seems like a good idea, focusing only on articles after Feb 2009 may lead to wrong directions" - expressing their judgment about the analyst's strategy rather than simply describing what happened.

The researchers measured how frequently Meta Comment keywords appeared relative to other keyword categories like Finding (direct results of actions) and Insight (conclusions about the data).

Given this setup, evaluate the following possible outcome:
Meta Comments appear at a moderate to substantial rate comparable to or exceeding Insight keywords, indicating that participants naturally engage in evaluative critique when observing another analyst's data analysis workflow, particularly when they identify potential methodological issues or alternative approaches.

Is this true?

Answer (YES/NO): NO